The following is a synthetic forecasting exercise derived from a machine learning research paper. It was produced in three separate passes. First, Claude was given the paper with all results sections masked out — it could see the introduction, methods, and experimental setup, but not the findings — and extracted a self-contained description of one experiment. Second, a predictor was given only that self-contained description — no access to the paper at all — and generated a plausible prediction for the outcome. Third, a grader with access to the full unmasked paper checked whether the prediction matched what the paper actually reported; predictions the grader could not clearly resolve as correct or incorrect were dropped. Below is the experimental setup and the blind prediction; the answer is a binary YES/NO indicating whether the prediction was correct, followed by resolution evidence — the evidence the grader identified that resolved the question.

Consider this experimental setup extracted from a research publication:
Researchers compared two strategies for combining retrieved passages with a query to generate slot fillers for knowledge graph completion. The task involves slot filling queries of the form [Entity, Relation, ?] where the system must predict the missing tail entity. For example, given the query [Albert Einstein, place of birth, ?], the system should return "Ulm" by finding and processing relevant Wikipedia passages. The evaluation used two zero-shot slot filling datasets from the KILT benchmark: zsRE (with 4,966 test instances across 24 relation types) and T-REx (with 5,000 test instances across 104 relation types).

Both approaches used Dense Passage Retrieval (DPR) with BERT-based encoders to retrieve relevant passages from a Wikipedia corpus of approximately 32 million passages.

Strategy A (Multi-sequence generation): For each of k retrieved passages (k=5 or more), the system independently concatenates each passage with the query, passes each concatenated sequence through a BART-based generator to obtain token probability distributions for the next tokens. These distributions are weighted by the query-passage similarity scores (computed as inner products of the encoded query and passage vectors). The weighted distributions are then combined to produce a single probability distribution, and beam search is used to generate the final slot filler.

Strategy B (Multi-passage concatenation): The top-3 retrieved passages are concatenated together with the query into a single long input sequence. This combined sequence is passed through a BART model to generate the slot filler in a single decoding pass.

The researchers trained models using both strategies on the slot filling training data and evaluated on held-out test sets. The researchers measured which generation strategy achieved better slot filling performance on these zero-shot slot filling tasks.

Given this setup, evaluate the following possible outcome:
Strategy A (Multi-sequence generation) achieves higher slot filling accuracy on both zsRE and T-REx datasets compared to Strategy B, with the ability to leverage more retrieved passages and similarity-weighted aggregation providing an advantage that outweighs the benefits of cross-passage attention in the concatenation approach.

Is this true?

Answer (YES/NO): YES